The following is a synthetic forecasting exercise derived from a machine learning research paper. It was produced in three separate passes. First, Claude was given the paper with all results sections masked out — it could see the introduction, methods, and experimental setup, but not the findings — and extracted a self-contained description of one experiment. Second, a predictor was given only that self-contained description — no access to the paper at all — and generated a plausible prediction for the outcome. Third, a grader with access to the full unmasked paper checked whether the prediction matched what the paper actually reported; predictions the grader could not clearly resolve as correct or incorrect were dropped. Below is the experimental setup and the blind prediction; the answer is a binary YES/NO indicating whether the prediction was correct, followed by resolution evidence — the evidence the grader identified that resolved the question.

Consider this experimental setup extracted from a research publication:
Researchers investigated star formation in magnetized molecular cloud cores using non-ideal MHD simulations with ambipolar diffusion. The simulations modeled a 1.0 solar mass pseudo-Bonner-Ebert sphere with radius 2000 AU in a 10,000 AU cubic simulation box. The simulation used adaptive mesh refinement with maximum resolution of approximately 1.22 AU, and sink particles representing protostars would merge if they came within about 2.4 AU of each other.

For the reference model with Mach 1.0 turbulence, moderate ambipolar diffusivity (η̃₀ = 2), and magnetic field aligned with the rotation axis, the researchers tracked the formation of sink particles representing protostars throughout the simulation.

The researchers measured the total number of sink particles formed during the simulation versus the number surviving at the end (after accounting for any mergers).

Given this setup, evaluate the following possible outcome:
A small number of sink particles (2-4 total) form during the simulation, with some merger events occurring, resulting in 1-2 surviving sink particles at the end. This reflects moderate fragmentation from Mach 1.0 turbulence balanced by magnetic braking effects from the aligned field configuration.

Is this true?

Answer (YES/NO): NO